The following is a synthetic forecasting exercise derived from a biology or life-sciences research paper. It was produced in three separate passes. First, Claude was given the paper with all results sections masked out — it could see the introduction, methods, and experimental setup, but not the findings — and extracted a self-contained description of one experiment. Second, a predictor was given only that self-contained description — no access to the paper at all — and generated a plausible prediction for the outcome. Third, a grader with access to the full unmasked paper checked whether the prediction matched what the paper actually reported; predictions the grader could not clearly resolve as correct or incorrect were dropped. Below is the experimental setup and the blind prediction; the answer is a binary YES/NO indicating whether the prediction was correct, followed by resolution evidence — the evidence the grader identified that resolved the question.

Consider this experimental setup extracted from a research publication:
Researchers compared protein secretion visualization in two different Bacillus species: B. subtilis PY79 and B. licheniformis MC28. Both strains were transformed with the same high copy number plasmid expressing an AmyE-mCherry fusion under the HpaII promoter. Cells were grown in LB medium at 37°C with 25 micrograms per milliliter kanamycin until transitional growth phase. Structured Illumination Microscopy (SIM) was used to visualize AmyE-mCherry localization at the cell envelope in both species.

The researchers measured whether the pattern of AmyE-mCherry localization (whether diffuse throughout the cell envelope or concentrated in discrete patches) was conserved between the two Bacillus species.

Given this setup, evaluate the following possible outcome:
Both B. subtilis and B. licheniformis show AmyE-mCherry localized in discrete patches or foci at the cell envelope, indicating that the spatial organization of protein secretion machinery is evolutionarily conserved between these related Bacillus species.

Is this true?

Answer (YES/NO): YES